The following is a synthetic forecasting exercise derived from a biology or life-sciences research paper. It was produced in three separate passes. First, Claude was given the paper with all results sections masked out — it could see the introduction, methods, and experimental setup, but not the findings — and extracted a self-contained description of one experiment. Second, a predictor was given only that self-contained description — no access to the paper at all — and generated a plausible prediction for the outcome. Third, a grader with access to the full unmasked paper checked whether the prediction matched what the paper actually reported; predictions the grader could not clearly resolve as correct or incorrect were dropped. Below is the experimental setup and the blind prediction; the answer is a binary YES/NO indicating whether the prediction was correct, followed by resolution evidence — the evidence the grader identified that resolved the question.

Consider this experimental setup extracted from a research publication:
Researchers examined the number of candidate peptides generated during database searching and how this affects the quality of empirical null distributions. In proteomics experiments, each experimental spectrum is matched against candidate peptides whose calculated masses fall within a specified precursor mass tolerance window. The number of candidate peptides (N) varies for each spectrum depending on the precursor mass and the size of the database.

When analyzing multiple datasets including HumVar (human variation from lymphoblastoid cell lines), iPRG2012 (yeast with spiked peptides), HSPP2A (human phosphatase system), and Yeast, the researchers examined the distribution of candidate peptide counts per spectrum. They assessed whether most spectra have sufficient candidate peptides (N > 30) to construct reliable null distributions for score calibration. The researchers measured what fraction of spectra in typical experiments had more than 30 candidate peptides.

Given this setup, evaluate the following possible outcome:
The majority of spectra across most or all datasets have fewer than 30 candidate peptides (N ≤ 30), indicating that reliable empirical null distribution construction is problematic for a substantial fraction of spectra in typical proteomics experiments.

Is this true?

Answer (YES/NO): NO